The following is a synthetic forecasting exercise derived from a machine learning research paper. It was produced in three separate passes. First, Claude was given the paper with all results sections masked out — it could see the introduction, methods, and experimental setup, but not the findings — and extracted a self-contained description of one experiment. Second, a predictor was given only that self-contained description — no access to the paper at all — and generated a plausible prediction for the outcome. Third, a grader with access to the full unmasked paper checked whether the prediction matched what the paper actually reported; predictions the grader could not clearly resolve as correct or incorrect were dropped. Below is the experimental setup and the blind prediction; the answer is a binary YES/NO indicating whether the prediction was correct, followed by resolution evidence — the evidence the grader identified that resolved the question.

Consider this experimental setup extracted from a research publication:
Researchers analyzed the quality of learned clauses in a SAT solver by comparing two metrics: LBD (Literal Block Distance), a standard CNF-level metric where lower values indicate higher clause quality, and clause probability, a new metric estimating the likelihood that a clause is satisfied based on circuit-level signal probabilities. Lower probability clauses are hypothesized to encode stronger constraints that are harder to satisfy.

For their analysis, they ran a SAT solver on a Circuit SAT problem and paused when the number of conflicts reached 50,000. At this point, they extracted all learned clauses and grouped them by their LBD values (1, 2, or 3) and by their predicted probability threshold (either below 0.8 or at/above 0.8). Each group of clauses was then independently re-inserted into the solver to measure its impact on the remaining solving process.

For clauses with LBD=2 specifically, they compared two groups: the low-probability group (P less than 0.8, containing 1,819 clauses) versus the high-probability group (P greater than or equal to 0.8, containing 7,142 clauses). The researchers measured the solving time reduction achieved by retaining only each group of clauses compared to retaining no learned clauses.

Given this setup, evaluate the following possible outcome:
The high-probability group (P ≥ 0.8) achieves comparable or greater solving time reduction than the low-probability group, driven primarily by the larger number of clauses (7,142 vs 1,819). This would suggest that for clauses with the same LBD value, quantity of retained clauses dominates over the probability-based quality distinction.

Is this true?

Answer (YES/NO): NO